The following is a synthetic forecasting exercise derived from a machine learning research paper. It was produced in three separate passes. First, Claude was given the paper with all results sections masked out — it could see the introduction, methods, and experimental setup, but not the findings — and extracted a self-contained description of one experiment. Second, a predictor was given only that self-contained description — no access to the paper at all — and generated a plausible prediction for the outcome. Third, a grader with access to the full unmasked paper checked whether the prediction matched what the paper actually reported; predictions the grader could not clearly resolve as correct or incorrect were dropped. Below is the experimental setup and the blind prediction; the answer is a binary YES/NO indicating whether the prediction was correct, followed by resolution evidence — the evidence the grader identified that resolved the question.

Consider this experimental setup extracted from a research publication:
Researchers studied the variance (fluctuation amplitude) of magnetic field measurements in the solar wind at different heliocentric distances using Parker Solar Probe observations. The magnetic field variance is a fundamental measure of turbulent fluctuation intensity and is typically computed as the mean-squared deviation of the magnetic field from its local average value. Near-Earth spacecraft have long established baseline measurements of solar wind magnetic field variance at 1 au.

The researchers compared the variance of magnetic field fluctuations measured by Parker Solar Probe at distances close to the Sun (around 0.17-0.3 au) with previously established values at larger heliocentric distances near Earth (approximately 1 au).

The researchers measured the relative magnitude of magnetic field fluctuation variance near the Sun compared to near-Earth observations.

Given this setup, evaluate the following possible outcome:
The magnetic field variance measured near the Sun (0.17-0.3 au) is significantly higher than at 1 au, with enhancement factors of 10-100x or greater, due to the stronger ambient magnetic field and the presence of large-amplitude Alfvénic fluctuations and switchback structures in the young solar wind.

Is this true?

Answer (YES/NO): YES